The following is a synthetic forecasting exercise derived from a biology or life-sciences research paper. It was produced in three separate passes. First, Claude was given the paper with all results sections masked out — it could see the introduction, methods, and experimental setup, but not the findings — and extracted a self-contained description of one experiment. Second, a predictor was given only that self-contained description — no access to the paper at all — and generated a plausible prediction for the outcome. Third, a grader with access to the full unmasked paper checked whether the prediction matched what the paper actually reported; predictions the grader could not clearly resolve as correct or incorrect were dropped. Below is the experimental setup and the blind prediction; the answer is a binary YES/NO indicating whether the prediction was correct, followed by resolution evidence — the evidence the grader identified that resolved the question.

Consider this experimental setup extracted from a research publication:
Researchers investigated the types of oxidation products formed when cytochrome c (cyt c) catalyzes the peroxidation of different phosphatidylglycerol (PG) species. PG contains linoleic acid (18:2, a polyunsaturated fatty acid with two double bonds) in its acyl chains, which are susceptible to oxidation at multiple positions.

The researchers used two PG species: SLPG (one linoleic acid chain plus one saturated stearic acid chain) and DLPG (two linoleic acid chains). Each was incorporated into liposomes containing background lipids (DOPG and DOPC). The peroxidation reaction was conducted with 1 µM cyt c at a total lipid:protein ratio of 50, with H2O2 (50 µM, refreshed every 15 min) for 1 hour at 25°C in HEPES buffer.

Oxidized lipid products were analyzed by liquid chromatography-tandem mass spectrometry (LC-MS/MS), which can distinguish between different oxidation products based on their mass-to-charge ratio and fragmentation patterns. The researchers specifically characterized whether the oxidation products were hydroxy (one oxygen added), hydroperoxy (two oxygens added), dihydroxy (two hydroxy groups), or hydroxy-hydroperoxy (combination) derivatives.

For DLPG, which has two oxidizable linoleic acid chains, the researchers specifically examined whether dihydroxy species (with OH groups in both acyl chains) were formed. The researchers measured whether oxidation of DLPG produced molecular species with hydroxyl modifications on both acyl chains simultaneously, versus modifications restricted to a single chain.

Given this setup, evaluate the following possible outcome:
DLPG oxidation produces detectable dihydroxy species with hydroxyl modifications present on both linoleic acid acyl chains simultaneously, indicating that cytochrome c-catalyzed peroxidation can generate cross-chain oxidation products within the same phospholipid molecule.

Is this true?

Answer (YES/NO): YES